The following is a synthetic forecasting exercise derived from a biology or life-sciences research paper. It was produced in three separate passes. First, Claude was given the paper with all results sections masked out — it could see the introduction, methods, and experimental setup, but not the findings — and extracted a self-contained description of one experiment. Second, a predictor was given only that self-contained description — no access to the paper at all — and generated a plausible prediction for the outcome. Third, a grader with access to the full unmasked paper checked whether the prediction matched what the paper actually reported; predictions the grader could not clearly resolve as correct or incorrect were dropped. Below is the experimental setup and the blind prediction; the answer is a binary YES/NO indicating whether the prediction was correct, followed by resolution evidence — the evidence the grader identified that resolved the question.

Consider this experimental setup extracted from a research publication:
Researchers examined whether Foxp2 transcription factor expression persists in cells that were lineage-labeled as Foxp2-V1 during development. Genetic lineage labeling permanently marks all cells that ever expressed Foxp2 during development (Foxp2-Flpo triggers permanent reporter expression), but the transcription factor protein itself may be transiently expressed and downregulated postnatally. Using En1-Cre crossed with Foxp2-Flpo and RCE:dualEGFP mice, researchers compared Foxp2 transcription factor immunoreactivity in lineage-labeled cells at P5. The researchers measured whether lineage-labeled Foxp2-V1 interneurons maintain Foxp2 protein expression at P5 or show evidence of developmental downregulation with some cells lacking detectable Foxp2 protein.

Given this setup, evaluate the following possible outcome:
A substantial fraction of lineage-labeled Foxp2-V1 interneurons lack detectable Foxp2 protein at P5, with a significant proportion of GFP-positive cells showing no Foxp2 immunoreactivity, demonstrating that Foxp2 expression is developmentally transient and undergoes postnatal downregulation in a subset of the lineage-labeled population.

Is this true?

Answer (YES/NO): YES